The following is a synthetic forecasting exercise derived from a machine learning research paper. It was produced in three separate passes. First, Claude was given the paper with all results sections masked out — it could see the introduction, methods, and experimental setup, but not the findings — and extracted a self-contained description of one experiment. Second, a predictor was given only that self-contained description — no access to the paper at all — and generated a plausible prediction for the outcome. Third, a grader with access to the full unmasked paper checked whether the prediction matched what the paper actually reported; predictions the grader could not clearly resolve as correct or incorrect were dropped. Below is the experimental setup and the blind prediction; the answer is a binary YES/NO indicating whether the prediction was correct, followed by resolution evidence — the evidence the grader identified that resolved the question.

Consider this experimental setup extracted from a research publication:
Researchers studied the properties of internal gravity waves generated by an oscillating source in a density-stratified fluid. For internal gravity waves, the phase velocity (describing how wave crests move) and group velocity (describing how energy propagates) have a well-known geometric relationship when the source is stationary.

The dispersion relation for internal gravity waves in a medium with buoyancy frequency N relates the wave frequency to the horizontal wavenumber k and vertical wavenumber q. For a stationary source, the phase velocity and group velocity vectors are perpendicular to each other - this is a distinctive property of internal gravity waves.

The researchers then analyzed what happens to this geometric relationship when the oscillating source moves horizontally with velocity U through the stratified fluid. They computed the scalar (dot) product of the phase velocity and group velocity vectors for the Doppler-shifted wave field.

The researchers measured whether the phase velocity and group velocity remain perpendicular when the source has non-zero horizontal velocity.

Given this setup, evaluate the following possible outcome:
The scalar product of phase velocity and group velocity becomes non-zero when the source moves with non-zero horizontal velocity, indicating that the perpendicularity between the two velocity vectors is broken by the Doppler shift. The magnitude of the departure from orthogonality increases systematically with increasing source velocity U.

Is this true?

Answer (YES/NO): YES